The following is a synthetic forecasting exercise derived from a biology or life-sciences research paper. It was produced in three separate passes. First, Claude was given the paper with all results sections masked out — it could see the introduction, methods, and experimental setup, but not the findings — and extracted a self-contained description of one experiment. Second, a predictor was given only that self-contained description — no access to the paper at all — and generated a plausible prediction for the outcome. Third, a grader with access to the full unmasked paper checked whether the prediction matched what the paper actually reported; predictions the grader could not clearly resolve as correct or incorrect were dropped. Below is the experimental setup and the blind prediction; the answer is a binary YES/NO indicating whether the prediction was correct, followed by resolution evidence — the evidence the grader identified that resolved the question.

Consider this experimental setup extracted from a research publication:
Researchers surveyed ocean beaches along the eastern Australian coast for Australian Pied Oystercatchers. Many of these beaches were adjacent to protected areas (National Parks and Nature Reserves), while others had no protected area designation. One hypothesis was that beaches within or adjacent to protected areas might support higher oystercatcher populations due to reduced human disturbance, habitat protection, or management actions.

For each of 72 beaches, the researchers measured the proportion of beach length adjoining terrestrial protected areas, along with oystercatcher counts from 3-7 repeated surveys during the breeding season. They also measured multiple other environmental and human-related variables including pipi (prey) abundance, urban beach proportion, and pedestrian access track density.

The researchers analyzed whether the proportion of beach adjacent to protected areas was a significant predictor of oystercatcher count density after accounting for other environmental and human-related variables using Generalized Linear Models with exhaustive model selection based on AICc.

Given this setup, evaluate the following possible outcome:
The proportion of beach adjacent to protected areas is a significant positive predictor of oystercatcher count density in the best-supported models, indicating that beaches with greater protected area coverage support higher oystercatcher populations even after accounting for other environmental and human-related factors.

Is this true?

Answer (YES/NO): NO